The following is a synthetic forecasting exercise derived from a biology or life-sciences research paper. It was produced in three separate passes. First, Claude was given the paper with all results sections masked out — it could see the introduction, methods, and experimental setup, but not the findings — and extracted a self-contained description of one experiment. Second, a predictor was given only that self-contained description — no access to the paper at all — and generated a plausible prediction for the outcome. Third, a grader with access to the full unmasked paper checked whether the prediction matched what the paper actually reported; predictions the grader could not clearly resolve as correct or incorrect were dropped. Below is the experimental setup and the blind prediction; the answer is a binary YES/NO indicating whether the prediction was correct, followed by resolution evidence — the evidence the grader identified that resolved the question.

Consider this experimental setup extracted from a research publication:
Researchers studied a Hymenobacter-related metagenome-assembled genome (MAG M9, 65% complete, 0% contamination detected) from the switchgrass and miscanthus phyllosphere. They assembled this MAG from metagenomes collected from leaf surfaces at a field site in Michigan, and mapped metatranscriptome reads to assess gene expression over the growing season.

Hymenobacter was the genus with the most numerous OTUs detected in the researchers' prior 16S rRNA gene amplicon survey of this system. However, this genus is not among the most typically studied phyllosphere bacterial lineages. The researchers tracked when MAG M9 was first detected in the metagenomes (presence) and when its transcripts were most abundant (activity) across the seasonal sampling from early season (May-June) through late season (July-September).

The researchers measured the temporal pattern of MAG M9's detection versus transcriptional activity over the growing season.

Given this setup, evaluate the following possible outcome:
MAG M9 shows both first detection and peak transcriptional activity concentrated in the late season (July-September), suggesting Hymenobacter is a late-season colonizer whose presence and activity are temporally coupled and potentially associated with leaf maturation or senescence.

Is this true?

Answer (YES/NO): NO